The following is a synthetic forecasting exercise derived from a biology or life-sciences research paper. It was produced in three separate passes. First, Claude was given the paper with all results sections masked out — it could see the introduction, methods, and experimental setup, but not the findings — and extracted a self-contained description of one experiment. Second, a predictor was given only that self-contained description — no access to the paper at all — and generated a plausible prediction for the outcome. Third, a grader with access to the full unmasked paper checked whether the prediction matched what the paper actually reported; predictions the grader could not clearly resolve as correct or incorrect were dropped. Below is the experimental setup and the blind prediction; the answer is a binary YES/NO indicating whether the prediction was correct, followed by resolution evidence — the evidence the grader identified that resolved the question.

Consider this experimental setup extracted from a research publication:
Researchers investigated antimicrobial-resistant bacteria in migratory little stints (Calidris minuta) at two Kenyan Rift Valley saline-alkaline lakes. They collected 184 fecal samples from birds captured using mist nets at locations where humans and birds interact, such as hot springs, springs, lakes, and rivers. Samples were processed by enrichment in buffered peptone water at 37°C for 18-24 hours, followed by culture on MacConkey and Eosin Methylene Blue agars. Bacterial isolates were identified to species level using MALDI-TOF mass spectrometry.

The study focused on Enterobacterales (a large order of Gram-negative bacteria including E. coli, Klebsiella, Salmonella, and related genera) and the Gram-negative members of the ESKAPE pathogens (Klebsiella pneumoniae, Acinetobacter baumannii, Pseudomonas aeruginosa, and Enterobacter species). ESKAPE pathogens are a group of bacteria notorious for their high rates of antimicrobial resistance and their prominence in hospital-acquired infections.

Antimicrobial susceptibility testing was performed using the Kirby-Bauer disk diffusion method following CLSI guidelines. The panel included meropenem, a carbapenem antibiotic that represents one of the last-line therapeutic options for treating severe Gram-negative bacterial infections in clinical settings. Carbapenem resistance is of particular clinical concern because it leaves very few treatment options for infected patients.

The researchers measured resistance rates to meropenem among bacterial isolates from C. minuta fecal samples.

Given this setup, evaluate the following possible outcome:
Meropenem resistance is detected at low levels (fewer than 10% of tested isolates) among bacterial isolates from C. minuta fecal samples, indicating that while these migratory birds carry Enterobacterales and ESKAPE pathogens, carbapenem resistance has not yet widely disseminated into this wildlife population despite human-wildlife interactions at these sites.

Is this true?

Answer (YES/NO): YES